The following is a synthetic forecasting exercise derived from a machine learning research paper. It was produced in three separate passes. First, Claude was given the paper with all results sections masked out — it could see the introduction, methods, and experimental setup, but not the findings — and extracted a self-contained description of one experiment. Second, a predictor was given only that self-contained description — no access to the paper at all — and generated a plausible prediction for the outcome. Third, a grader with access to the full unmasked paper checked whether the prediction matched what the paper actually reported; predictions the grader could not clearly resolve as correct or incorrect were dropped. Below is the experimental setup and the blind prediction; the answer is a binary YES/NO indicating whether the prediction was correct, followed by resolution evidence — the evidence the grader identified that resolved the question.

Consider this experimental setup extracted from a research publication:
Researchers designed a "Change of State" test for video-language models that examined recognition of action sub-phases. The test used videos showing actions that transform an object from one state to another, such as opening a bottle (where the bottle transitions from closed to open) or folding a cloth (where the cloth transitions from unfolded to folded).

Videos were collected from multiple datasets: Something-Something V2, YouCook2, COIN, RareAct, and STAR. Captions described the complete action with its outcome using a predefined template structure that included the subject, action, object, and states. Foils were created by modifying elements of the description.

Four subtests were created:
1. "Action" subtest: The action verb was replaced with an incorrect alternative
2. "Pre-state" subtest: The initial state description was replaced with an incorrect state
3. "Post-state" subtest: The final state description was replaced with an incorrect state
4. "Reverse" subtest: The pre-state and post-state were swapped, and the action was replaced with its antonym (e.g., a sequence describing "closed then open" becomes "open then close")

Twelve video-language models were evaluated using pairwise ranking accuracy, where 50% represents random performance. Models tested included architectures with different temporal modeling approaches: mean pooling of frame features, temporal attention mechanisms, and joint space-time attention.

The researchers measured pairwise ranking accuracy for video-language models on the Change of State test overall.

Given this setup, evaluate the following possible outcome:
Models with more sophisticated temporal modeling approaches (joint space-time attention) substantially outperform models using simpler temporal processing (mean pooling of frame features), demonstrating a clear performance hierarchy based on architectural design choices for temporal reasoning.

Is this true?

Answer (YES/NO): NO